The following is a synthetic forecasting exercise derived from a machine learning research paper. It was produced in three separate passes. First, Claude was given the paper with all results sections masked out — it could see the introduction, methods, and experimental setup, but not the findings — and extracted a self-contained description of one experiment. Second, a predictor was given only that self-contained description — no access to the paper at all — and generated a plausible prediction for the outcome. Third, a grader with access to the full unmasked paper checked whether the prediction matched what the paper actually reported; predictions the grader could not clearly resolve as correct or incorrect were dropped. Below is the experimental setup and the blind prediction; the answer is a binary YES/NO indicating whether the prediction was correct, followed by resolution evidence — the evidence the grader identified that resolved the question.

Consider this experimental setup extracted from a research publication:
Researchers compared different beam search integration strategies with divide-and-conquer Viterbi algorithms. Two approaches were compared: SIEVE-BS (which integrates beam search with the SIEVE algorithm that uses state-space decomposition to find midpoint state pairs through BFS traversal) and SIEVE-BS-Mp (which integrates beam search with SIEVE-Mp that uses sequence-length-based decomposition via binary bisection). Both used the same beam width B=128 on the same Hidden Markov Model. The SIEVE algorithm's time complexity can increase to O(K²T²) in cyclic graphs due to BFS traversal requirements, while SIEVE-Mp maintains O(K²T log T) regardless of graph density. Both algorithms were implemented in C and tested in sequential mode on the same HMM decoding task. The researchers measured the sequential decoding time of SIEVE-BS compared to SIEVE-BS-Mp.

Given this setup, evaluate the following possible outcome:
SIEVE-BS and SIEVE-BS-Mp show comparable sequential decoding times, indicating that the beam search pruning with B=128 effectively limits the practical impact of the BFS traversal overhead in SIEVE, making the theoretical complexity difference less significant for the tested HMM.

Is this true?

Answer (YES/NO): NO